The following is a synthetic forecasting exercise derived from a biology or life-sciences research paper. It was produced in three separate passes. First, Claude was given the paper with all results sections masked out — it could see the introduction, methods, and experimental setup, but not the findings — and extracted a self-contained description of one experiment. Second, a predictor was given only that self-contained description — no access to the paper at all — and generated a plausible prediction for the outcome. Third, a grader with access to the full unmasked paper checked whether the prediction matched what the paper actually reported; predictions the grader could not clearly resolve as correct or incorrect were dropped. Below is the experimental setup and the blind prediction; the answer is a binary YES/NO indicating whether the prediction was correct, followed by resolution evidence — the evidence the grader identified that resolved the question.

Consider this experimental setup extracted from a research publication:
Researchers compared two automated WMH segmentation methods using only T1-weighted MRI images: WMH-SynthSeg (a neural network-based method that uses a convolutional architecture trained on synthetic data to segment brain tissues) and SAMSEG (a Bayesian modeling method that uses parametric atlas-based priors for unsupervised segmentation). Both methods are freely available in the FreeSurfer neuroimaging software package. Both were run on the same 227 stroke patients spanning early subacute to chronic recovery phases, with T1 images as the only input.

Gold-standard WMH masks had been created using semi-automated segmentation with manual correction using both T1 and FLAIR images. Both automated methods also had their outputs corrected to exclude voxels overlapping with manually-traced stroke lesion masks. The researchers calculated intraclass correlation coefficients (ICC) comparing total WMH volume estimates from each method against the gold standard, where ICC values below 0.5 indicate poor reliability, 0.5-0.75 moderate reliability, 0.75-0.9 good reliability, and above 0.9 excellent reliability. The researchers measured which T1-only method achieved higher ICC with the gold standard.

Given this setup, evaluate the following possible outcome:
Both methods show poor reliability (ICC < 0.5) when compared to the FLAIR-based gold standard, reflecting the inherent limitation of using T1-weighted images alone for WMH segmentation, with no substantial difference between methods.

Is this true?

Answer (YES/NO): NO